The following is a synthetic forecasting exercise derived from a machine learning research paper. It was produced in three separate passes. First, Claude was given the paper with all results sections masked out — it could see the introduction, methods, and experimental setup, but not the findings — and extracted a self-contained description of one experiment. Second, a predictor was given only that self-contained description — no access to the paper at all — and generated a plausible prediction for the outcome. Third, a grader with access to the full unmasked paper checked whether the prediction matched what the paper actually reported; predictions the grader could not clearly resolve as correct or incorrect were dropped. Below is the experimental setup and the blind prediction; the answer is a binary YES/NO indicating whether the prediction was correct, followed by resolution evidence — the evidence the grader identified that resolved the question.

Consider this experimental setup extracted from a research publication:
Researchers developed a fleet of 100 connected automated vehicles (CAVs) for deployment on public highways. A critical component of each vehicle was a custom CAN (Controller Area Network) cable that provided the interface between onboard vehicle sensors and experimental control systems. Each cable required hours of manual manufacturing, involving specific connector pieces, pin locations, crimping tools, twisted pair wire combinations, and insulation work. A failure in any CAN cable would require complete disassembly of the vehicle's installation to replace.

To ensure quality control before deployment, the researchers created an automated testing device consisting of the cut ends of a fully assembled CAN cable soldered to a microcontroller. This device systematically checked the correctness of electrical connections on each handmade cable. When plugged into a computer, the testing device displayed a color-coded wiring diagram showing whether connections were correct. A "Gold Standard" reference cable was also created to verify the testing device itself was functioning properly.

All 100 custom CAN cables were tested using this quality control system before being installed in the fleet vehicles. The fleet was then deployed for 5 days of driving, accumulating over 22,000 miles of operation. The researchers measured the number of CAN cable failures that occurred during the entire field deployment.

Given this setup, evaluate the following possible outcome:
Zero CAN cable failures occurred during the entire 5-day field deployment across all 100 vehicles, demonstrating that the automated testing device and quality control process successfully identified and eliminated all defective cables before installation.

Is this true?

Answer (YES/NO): YES